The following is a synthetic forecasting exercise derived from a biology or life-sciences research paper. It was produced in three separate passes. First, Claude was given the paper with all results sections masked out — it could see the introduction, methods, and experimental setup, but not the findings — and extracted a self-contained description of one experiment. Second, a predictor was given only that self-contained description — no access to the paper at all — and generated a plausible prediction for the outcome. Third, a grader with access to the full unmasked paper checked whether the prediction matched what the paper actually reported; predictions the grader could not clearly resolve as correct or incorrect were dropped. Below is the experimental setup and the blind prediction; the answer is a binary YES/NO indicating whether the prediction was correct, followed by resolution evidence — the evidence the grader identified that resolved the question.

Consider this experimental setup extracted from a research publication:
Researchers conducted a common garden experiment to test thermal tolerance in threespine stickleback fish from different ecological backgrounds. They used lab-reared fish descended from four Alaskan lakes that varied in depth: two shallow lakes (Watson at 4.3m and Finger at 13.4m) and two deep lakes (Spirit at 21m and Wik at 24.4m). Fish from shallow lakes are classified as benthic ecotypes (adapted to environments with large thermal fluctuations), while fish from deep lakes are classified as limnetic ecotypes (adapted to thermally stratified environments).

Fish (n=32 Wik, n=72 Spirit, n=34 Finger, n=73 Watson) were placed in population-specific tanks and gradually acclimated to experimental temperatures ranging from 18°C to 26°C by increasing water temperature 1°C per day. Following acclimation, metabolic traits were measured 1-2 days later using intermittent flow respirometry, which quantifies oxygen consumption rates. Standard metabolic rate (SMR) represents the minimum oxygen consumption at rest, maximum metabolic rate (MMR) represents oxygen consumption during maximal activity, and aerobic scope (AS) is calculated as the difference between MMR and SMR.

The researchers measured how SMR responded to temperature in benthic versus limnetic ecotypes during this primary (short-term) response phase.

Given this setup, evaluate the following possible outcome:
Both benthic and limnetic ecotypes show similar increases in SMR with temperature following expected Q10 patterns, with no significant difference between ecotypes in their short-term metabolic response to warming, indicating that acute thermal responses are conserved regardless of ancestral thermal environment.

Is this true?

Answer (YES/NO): NO